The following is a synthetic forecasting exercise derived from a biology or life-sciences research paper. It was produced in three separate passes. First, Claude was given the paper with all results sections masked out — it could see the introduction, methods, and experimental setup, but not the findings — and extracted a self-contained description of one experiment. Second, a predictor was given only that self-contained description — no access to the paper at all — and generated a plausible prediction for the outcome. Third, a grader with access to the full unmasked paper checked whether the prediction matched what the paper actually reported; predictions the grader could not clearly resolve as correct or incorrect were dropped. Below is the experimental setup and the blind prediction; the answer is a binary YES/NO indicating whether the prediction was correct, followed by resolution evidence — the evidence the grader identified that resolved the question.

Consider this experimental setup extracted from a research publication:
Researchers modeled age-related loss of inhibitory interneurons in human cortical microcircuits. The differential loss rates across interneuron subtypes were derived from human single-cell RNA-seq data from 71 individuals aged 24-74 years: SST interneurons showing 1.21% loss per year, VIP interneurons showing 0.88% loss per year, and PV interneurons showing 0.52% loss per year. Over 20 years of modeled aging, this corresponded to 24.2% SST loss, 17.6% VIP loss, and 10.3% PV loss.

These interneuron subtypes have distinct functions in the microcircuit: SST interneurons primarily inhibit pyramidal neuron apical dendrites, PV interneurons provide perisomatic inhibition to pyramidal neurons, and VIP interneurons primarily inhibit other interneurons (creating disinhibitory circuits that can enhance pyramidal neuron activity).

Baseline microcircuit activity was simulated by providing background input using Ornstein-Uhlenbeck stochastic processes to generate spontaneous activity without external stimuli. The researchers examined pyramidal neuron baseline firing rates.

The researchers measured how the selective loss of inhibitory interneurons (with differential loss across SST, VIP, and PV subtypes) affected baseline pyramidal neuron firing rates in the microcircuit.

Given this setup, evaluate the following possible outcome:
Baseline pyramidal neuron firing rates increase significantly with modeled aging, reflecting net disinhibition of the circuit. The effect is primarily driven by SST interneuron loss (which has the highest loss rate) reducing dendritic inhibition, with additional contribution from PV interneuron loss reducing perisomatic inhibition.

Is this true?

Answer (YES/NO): YES